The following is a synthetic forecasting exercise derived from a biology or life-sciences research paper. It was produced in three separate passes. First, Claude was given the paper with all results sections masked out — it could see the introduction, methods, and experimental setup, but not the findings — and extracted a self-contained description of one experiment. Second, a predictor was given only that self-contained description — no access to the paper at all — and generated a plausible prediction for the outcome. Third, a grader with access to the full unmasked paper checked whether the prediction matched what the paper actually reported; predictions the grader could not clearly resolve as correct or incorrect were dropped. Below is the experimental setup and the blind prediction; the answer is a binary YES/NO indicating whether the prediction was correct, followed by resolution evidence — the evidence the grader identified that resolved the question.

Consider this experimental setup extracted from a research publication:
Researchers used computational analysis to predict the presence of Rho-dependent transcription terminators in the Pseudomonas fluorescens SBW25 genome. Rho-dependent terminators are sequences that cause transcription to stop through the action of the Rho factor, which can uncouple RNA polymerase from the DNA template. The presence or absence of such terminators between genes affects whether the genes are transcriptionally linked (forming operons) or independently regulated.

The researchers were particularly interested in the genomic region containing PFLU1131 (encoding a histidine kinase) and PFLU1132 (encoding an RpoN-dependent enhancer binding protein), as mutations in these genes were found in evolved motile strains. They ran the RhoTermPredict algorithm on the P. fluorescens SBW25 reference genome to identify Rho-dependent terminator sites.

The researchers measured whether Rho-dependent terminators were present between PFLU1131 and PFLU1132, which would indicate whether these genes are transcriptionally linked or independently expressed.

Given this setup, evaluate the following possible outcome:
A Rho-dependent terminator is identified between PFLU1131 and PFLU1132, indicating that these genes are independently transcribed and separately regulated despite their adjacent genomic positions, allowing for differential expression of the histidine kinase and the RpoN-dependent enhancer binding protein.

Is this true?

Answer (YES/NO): NO